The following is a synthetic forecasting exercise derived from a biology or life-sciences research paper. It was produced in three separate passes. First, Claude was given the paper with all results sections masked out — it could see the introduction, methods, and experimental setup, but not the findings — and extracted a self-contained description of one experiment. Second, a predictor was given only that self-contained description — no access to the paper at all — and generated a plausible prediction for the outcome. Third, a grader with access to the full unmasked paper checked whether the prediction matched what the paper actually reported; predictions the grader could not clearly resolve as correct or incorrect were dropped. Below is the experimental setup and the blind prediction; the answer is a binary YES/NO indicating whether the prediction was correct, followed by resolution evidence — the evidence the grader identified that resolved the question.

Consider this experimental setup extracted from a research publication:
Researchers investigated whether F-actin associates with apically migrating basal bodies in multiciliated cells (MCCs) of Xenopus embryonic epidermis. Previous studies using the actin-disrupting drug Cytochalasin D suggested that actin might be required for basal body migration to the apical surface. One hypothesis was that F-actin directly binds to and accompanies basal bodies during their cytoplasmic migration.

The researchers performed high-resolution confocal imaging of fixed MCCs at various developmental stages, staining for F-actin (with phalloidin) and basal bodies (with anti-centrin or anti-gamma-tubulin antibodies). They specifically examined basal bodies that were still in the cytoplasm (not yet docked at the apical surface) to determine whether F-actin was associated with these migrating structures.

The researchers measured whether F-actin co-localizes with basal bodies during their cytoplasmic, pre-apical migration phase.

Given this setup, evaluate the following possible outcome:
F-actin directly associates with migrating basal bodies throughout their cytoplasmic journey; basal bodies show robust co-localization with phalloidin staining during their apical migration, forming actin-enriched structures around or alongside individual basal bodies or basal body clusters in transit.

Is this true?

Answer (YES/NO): NO